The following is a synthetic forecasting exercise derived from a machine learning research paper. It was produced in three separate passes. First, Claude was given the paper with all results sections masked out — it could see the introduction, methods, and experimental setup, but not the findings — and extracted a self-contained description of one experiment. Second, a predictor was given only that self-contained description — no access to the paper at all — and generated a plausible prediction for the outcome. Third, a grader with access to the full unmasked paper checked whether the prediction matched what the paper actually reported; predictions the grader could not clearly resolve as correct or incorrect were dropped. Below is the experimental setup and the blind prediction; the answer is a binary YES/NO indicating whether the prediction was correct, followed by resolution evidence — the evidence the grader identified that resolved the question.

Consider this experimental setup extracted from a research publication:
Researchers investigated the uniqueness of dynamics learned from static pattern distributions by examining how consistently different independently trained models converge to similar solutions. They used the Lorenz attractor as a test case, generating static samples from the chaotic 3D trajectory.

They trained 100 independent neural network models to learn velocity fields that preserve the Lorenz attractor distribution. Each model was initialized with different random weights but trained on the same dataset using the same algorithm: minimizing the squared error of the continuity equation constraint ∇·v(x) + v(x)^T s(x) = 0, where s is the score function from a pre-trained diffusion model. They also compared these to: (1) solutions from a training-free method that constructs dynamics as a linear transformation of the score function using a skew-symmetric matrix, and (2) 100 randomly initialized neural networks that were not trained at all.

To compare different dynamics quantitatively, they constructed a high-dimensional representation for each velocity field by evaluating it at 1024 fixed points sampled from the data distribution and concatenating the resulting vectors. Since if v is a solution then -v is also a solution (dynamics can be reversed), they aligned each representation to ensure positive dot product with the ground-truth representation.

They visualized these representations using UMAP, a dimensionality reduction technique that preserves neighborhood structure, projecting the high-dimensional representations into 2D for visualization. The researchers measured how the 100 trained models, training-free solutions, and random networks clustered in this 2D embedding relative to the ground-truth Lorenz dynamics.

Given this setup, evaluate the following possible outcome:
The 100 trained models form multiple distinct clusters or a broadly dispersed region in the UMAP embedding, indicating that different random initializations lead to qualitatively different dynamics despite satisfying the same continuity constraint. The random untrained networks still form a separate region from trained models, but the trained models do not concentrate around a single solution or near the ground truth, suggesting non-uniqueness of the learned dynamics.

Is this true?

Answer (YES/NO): NO